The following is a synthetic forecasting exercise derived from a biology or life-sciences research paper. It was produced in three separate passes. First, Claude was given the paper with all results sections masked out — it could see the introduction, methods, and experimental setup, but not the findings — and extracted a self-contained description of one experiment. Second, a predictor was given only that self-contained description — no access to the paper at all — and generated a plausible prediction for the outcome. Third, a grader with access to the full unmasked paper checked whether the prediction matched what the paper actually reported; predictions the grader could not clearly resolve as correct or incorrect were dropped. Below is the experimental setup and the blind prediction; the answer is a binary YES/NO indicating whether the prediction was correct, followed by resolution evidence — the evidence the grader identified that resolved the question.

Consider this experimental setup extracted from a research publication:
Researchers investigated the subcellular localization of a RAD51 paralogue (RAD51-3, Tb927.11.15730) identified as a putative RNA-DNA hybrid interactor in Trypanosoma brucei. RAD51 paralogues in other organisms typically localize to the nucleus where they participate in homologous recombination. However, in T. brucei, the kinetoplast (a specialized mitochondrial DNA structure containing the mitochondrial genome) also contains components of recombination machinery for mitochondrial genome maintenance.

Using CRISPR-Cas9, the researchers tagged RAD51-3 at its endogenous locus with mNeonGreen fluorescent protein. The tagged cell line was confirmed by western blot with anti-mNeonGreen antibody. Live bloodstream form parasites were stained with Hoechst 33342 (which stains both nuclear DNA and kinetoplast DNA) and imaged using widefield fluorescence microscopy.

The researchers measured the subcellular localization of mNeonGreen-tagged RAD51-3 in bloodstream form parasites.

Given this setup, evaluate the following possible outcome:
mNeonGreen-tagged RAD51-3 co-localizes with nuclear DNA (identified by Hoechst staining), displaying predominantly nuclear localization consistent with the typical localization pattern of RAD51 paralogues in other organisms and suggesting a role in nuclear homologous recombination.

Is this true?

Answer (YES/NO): YES